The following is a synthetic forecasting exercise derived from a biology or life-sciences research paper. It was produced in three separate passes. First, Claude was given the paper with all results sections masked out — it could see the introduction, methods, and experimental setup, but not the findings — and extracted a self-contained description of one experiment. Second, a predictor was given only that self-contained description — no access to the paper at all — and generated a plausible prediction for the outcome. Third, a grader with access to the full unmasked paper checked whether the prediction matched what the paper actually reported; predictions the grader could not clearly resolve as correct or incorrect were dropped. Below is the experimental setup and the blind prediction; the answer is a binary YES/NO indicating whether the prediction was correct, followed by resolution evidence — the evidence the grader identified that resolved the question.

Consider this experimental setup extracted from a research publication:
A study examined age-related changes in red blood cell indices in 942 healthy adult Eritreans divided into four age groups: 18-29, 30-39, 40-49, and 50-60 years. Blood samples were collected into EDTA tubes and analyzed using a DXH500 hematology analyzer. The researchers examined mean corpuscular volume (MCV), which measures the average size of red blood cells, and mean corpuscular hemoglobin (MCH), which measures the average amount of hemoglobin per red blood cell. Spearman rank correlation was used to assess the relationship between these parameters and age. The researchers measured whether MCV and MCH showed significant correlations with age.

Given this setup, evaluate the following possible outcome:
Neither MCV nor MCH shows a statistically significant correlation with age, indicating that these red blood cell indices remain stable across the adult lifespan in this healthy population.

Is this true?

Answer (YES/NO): NO